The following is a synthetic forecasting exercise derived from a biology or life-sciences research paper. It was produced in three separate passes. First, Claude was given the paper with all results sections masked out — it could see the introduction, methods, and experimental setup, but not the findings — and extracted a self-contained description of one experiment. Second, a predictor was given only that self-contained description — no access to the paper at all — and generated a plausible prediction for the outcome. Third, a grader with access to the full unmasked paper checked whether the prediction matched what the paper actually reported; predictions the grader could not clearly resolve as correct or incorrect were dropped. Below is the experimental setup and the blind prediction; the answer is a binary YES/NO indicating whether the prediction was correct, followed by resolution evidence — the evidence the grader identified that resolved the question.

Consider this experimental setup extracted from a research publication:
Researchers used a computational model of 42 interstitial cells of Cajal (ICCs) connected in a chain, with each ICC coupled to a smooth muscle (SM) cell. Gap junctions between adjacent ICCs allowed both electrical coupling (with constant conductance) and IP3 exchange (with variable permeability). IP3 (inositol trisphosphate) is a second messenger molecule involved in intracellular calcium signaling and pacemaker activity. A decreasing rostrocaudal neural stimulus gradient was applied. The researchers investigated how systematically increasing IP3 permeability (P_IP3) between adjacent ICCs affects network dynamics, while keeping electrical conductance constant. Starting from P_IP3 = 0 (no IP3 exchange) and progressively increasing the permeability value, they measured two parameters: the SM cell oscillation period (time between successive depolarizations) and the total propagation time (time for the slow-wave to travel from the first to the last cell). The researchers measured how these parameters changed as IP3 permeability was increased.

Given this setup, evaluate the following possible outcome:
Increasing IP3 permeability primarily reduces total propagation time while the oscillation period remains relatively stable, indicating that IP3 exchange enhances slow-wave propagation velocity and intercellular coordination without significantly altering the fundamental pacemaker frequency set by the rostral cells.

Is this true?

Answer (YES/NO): NO